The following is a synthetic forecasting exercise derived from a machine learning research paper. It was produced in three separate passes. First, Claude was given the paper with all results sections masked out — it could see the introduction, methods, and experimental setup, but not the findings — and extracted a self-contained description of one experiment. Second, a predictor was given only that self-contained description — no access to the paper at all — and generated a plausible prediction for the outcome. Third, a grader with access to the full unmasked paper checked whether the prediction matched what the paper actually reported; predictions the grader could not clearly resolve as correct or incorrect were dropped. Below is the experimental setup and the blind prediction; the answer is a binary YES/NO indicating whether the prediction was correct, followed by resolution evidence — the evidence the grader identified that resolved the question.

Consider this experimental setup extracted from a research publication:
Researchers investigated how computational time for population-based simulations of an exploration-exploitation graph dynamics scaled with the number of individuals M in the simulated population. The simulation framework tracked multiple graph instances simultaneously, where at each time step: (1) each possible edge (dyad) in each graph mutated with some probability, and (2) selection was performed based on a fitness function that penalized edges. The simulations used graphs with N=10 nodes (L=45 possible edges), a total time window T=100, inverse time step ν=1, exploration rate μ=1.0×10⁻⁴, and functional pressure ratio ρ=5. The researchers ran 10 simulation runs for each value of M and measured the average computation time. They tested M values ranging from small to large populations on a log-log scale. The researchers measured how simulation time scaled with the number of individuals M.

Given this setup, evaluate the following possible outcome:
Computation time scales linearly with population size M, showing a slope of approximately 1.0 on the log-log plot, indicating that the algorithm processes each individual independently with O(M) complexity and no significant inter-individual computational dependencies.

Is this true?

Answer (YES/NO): YES